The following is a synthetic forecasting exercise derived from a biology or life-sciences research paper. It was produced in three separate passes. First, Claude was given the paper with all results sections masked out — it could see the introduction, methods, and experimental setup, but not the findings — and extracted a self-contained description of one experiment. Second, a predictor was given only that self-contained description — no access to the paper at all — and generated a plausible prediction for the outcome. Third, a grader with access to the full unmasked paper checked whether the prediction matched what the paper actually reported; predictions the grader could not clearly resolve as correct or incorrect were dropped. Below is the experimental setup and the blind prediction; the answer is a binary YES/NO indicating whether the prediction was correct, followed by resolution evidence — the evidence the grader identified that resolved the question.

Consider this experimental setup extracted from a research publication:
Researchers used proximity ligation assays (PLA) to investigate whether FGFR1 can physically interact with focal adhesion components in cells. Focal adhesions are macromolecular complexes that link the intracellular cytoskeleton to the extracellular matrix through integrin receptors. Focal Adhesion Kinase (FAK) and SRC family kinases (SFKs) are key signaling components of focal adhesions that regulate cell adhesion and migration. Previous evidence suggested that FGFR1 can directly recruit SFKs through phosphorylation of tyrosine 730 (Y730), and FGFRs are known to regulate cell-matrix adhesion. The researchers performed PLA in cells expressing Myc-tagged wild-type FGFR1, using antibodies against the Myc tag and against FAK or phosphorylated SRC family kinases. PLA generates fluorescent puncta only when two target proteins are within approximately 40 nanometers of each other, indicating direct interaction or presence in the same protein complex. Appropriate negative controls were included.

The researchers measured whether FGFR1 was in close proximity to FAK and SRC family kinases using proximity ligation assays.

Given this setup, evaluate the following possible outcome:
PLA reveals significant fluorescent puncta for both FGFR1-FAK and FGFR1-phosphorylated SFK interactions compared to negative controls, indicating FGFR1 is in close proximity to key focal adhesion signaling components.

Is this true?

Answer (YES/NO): NO